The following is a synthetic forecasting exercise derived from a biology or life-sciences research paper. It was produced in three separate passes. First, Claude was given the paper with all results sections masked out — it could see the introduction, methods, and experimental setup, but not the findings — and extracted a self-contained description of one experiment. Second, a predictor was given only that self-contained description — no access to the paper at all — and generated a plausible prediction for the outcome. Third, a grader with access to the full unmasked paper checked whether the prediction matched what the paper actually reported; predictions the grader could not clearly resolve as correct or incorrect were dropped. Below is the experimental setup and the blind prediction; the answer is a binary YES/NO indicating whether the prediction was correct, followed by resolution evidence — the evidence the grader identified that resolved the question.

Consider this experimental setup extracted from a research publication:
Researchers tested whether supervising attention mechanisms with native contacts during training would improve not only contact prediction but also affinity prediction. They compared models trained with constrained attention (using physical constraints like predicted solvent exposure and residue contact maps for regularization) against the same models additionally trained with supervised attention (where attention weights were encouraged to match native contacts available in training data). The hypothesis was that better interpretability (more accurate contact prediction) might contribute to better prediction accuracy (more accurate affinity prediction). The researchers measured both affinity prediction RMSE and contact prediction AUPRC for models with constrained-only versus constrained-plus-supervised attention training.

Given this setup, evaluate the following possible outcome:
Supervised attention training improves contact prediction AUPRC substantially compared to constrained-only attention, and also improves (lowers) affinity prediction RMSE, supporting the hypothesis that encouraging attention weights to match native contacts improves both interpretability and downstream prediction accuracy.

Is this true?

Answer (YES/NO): YES